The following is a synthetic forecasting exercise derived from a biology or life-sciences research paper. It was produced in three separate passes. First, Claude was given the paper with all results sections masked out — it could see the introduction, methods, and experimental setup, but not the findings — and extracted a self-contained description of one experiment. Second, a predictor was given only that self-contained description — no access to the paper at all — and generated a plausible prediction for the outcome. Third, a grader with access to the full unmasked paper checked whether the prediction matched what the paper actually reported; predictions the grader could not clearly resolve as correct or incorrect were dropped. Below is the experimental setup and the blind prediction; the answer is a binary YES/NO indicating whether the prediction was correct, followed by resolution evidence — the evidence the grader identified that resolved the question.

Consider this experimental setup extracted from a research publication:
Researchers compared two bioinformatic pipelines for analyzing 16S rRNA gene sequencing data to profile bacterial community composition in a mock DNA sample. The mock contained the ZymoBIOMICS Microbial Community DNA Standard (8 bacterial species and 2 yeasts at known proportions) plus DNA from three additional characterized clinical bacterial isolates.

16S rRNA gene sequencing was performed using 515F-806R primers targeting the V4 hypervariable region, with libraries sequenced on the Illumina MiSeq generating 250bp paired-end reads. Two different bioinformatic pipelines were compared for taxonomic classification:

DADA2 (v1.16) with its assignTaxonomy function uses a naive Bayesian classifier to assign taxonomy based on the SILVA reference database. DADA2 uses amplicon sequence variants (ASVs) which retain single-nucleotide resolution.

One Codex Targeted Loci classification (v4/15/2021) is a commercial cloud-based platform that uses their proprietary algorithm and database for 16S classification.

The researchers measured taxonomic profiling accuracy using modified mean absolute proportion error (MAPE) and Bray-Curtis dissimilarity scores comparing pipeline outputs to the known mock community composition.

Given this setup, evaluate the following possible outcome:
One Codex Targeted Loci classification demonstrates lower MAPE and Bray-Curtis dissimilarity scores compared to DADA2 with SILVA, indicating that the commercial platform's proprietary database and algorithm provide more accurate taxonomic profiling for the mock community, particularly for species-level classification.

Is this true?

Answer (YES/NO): NO